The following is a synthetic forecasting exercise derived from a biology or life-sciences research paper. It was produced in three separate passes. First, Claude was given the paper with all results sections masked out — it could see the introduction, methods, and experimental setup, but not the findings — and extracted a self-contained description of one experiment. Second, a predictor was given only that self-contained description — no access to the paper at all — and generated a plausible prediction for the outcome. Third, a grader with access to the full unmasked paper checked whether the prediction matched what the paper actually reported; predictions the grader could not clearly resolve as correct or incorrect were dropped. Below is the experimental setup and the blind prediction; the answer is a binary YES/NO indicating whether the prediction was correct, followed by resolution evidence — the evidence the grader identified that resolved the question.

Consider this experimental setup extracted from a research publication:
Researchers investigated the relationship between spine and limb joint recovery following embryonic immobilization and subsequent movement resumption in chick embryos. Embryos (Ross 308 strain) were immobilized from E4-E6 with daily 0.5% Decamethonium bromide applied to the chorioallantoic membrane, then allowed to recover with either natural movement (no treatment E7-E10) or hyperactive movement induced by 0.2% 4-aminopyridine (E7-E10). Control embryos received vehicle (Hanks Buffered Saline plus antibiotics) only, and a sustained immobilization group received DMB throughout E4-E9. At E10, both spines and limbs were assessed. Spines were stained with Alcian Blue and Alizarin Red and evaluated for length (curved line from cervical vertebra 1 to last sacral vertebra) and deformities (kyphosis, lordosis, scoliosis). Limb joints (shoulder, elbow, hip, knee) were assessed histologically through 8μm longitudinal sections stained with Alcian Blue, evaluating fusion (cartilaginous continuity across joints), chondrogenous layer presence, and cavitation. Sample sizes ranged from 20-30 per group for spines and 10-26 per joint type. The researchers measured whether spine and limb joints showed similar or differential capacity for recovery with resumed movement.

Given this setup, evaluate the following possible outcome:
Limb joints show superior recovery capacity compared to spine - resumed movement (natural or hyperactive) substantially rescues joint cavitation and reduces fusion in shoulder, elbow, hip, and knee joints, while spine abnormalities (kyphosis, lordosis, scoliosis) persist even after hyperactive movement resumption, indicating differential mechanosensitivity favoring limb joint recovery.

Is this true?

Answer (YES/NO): NO